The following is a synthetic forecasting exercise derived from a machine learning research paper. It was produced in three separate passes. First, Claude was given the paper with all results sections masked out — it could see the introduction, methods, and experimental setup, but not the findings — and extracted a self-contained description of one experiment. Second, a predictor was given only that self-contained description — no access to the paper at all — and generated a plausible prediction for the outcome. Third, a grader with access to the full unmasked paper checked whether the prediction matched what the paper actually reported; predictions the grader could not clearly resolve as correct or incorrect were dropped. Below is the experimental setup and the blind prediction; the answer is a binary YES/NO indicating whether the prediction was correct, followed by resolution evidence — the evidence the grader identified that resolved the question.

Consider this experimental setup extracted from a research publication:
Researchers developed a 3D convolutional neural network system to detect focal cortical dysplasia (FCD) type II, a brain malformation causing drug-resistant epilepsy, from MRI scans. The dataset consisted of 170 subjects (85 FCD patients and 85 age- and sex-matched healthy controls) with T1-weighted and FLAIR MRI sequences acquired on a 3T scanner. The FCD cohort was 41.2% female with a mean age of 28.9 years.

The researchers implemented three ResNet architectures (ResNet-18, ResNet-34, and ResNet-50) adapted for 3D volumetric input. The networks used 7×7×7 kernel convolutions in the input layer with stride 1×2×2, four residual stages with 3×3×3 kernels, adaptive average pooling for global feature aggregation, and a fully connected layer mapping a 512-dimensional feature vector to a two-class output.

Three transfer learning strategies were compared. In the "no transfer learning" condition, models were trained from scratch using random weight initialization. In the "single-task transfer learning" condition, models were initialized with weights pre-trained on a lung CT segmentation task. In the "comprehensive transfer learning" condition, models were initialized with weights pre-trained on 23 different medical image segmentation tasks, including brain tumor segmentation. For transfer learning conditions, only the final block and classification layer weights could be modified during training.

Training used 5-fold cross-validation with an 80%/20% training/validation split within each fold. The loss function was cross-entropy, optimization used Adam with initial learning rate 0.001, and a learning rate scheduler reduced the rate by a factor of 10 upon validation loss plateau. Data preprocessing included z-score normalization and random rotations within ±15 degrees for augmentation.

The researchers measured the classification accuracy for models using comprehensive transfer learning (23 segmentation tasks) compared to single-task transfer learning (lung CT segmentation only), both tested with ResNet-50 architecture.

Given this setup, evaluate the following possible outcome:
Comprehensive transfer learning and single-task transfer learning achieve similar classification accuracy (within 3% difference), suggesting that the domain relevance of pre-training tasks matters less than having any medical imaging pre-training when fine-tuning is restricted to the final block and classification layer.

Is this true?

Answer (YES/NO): NO